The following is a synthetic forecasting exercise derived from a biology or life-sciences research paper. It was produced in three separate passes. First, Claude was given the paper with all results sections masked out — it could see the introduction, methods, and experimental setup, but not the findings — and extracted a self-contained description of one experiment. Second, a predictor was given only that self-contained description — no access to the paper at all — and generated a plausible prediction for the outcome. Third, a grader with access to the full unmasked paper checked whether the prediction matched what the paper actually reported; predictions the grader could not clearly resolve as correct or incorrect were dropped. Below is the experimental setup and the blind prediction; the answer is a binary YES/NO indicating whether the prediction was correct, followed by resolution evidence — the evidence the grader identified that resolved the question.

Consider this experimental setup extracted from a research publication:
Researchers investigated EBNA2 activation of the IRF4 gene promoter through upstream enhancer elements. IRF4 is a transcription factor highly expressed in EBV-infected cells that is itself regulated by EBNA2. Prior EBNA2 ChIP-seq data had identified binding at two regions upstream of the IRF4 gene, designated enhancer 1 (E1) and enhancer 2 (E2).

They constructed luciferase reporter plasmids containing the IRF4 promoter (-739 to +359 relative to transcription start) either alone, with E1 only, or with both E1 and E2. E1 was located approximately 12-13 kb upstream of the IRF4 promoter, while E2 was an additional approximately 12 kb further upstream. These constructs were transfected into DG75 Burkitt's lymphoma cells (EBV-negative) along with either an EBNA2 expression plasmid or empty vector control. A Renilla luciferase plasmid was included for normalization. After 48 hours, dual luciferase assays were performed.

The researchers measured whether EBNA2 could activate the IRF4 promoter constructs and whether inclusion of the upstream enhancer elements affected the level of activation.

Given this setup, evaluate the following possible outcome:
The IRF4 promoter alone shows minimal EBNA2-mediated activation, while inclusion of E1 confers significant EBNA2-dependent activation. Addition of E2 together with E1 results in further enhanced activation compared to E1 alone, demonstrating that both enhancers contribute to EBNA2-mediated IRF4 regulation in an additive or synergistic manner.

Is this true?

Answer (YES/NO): NO